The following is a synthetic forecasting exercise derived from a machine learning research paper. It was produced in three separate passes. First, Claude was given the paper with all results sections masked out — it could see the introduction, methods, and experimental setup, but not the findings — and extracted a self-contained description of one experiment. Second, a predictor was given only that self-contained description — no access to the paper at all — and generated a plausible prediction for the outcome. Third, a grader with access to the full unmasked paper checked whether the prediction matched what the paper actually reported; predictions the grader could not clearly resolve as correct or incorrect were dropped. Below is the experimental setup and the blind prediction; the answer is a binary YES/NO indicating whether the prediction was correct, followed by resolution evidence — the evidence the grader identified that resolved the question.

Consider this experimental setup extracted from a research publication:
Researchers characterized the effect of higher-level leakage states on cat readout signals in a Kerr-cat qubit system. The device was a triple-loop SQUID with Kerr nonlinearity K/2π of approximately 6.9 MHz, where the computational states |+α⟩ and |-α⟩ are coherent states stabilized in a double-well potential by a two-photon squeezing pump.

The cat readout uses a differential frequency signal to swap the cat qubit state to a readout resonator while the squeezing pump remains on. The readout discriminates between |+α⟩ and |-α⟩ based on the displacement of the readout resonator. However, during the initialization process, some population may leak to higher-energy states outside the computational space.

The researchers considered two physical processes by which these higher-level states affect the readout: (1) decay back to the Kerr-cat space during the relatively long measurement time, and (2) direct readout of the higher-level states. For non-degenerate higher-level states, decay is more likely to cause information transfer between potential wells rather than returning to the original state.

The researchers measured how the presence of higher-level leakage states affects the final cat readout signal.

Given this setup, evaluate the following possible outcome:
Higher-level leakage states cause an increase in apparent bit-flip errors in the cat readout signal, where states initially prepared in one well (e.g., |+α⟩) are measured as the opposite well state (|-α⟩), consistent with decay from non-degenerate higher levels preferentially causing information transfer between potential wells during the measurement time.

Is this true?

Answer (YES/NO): NO